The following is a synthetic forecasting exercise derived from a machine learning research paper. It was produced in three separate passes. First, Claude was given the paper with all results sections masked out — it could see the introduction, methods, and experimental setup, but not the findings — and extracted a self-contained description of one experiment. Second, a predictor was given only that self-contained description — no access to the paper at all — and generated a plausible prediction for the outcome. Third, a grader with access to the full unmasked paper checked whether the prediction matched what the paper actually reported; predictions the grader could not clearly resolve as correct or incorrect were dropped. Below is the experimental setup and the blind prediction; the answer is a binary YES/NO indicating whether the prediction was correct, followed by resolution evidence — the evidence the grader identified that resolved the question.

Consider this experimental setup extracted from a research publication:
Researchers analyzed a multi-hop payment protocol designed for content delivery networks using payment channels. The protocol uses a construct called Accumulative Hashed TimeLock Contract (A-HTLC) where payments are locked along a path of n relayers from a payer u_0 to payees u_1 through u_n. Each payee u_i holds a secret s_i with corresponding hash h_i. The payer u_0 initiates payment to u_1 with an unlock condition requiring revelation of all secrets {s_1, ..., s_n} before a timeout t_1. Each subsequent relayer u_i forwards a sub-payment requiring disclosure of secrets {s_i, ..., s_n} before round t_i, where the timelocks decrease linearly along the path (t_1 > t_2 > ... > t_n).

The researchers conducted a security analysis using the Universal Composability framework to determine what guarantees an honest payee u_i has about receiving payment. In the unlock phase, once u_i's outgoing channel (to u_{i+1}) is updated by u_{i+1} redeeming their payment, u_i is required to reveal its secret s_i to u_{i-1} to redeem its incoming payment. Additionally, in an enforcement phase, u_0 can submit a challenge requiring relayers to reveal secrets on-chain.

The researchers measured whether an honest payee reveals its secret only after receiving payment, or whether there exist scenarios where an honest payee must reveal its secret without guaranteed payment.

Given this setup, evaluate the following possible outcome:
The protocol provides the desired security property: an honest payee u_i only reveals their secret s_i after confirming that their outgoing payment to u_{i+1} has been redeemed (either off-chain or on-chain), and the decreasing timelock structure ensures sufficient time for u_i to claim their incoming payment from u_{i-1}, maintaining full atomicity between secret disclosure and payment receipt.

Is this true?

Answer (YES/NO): YES